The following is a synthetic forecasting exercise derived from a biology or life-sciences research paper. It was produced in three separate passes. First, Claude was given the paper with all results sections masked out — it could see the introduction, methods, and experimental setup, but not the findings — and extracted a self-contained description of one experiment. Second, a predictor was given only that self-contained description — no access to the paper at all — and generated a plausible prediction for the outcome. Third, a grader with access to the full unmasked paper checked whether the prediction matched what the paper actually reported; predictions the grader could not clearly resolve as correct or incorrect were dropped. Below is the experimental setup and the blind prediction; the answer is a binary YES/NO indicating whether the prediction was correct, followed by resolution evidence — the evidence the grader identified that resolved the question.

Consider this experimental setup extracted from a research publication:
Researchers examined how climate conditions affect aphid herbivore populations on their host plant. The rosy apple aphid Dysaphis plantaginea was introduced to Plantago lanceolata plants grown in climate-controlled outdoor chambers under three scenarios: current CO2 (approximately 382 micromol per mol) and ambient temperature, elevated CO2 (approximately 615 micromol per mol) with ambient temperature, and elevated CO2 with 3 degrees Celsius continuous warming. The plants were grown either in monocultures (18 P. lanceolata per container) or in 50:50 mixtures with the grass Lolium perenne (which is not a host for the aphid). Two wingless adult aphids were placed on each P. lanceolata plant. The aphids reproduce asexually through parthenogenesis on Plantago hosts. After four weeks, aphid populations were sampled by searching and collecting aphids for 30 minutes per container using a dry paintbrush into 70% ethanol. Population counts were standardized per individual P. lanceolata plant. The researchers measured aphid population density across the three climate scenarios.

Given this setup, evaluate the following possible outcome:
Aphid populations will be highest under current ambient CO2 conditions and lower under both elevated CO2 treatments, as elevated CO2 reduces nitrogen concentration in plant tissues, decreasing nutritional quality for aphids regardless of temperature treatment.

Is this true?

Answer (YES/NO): NO